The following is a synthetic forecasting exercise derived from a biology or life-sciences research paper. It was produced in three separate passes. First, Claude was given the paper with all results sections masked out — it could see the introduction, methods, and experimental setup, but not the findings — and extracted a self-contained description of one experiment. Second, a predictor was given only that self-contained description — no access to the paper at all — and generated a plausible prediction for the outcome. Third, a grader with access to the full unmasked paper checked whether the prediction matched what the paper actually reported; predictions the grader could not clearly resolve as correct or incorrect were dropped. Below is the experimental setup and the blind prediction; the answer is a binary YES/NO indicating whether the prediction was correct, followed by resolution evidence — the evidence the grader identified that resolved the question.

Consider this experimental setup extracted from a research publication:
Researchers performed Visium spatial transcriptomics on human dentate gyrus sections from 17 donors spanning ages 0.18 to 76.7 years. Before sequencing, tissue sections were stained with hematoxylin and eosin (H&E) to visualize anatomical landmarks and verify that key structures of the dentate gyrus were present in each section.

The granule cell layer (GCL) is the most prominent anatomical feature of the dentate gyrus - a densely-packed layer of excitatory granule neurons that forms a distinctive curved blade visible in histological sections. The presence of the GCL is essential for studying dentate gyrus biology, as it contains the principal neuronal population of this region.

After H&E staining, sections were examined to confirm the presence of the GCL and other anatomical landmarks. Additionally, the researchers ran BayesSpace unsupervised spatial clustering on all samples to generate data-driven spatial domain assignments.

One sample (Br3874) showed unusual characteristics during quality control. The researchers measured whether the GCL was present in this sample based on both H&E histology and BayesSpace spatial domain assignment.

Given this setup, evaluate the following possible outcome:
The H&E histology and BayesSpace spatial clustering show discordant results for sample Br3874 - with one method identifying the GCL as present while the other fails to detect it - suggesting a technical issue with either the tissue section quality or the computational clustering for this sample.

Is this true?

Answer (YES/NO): NO